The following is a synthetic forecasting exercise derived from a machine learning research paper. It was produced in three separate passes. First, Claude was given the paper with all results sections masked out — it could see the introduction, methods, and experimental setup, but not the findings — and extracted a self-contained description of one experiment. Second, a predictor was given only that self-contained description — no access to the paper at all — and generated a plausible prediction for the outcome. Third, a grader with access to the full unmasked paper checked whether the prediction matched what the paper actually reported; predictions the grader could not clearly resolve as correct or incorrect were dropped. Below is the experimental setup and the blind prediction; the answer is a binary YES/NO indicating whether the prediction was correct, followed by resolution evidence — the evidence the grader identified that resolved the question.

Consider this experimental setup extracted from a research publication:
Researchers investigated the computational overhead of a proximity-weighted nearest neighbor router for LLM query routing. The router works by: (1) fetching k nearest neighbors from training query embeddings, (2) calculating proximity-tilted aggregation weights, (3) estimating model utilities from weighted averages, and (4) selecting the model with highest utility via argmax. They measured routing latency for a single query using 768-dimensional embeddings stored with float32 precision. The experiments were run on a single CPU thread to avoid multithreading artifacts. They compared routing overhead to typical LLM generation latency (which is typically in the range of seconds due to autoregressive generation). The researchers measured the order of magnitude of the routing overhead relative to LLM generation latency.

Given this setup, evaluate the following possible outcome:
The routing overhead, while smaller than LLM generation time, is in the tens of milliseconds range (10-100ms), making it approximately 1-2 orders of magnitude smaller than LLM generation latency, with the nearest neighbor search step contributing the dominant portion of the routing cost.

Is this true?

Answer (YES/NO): NO